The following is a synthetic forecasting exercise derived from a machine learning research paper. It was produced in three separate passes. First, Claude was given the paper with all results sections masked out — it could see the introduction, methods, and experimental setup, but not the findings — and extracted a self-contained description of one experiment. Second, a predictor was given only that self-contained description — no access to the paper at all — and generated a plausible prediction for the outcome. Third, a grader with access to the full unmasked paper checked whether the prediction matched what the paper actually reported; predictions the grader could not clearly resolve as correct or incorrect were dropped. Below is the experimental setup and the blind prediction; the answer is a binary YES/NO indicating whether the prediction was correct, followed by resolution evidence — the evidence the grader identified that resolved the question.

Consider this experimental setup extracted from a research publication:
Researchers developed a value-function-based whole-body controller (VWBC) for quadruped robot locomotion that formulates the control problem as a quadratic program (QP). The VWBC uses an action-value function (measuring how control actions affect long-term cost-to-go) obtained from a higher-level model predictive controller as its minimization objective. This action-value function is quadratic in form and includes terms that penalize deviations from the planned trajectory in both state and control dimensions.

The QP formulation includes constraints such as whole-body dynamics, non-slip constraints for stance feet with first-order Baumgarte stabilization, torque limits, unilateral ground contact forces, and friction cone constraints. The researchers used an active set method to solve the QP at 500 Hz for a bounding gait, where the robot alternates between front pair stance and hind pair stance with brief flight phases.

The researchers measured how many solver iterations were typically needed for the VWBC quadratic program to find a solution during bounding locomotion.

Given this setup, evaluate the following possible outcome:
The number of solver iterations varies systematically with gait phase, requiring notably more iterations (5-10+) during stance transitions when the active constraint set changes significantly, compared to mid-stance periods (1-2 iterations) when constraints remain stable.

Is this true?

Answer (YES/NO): NO